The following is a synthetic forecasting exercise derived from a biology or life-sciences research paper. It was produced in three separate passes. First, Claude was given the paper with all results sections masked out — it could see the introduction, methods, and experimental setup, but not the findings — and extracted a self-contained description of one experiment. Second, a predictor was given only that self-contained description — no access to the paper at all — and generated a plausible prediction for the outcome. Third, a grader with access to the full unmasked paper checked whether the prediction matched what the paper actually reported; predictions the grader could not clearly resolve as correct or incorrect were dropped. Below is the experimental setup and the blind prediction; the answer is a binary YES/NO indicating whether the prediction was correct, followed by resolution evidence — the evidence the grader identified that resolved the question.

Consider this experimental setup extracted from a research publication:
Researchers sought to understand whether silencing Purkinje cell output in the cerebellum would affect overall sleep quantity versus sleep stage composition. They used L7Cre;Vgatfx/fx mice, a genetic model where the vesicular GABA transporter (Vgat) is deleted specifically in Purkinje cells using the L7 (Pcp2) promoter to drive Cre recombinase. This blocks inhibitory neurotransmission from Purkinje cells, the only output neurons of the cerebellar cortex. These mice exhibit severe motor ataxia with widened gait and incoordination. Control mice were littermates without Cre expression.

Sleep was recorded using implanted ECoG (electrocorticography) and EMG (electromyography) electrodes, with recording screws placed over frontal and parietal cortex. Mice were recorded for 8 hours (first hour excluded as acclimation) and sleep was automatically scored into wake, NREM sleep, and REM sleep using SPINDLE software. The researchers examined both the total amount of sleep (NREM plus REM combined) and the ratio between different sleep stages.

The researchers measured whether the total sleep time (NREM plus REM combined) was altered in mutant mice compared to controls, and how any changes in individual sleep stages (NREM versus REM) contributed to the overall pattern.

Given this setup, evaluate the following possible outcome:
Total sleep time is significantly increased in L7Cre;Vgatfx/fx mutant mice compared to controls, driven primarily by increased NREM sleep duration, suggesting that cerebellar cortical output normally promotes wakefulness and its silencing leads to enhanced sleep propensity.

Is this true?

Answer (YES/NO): YES